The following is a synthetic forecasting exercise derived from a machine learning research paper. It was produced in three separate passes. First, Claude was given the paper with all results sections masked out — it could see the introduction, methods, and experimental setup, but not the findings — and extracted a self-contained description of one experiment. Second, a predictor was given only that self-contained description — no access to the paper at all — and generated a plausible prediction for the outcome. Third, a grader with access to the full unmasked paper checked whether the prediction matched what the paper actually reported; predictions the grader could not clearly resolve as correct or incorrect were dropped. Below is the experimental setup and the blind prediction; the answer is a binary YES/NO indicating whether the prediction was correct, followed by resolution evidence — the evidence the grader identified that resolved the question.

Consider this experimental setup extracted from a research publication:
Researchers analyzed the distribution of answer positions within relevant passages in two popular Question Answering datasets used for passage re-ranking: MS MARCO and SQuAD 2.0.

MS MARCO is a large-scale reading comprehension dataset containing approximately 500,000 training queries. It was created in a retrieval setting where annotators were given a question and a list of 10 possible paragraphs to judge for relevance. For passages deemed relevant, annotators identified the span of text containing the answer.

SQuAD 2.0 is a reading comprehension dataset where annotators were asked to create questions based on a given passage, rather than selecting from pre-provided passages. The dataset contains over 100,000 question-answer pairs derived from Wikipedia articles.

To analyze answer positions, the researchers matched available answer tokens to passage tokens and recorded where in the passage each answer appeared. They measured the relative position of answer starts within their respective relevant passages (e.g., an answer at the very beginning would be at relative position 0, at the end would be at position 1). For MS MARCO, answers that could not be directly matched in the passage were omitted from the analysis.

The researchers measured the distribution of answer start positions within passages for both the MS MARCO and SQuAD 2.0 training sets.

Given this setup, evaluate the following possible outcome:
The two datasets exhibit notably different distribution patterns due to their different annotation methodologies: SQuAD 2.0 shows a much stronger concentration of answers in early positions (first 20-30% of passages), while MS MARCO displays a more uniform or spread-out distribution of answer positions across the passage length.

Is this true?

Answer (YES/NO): NO